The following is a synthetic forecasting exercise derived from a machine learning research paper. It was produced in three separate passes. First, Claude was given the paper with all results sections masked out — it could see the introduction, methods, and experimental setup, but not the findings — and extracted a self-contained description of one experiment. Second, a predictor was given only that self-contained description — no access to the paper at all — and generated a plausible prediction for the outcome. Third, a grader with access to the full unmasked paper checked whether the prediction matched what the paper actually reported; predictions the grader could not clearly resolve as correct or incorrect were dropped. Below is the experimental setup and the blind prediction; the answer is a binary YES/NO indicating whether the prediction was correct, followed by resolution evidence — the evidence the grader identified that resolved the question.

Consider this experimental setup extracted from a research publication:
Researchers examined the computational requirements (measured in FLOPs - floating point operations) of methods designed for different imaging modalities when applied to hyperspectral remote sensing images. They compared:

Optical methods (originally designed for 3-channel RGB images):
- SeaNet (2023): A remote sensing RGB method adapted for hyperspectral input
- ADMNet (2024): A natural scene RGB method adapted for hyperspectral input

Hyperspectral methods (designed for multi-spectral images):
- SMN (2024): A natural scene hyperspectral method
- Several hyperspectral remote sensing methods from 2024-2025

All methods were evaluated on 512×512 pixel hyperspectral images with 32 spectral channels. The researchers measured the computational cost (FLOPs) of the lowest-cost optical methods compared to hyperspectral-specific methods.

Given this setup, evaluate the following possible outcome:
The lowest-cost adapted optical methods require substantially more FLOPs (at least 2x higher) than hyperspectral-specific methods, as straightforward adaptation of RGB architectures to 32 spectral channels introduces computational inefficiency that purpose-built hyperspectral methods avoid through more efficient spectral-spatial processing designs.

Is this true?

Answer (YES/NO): NO